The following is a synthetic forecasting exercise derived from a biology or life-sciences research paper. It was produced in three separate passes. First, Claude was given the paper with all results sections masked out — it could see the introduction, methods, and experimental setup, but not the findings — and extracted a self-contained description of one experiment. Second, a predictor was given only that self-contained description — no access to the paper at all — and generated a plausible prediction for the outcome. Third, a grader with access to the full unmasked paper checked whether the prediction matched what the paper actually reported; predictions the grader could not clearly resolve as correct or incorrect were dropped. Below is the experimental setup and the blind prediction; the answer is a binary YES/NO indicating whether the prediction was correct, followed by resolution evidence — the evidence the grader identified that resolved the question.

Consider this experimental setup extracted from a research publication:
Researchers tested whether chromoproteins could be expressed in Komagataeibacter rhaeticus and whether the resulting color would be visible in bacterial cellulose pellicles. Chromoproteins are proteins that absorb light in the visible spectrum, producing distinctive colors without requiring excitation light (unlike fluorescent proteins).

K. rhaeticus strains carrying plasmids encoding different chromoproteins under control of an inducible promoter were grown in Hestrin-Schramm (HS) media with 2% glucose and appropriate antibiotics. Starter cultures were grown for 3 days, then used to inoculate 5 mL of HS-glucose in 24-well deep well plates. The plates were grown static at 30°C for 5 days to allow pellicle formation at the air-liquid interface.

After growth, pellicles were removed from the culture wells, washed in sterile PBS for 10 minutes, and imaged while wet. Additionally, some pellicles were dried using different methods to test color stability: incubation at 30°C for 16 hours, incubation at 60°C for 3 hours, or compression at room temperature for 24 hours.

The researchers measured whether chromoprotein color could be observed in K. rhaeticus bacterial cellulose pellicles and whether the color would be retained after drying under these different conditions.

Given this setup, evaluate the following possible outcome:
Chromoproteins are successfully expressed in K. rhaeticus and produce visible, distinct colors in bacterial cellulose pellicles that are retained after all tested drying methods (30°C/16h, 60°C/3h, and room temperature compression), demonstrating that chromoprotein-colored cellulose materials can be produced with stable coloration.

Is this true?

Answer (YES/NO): NO